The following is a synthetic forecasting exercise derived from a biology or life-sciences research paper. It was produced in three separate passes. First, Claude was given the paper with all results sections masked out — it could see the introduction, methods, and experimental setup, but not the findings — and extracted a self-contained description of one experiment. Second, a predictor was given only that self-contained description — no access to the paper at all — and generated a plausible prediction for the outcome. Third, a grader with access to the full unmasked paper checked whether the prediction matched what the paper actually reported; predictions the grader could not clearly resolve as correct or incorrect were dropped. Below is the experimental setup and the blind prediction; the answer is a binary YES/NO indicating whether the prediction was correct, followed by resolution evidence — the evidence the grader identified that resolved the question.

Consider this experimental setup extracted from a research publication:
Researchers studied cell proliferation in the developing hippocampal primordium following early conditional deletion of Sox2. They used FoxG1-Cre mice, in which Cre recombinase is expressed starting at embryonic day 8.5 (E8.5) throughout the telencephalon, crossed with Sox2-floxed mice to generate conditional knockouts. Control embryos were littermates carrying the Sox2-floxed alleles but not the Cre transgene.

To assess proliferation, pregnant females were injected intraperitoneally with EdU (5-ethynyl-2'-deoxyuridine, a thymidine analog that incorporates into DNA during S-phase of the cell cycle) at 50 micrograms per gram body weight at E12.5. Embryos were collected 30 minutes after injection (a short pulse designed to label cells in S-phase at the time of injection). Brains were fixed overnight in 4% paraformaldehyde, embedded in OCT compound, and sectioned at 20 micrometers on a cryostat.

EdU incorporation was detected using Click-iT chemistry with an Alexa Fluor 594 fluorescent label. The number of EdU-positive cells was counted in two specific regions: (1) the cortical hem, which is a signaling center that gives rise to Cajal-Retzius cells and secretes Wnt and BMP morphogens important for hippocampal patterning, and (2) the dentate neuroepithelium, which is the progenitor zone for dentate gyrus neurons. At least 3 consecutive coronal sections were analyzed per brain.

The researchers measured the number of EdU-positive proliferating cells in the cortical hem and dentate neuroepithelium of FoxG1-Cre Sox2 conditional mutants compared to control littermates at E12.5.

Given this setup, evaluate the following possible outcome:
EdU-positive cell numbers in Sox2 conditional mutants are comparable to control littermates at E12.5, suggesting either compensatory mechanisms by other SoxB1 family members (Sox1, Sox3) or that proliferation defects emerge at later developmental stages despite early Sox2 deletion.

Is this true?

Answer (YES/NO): YES